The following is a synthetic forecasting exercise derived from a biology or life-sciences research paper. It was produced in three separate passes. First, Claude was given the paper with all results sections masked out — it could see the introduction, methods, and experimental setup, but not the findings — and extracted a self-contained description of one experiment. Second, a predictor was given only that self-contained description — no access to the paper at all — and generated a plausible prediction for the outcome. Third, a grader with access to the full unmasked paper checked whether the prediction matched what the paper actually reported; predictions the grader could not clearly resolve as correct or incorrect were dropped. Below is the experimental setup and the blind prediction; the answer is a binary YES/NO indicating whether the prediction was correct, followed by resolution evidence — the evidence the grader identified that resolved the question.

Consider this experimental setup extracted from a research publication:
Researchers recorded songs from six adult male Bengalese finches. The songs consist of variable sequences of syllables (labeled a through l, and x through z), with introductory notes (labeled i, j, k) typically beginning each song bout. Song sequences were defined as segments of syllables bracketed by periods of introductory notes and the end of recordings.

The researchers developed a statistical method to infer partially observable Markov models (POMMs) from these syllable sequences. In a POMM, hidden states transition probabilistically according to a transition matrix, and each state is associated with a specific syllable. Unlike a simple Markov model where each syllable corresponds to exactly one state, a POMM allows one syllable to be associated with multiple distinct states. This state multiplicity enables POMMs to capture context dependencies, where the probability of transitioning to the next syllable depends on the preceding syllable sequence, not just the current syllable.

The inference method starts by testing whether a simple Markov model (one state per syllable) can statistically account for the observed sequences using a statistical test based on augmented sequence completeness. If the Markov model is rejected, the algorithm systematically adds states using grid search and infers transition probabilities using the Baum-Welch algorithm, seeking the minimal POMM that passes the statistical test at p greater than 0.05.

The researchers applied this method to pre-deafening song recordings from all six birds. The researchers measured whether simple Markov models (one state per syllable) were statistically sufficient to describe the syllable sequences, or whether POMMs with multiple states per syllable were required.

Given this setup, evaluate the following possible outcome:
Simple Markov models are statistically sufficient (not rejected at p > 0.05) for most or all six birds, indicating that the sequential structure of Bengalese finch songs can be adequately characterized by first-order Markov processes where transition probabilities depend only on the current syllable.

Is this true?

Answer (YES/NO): NO